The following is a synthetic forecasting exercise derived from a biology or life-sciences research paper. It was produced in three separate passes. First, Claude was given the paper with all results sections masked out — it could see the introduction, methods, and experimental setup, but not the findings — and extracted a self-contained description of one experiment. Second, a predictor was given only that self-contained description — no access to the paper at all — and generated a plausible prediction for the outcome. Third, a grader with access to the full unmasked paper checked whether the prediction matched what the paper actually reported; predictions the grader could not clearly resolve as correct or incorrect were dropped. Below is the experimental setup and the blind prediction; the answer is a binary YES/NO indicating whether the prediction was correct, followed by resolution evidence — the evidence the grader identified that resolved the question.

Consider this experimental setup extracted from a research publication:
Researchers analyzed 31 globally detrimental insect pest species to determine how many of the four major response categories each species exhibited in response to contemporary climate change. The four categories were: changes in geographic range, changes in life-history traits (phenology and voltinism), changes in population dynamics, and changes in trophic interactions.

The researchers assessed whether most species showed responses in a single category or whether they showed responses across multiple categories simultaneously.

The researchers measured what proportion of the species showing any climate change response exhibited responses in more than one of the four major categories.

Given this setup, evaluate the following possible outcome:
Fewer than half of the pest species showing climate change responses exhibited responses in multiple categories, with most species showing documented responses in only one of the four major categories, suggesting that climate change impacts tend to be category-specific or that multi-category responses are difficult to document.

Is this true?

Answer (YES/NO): NO